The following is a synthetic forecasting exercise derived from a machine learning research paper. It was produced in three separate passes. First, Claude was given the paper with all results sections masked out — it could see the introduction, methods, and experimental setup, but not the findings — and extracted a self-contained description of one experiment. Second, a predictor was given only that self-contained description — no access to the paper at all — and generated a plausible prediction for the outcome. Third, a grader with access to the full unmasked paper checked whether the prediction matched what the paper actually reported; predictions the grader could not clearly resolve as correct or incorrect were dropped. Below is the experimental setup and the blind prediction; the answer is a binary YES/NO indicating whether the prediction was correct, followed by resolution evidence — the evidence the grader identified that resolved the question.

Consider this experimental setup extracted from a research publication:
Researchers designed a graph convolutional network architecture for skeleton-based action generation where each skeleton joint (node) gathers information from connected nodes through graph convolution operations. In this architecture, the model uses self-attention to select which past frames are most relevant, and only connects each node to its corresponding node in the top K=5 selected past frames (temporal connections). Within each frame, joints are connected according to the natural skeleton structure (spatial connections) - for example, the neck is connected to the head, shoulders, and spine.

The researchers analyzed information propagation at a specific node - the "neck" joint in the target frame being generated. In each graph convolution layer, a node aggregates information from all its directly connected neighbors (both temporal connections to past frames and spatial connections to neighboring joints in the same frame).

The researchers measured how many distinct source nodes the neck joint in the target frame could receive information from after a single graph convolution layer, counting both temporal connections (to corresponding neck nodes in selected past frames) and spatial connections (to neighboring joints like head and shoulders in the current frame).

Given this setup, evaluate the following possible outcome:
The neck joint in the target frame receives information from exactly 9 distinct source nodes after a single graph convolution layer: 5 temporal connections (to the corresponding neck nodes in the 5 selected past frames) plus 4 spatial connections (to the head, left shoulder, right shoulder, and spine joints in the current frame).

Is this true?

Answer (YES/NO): YES